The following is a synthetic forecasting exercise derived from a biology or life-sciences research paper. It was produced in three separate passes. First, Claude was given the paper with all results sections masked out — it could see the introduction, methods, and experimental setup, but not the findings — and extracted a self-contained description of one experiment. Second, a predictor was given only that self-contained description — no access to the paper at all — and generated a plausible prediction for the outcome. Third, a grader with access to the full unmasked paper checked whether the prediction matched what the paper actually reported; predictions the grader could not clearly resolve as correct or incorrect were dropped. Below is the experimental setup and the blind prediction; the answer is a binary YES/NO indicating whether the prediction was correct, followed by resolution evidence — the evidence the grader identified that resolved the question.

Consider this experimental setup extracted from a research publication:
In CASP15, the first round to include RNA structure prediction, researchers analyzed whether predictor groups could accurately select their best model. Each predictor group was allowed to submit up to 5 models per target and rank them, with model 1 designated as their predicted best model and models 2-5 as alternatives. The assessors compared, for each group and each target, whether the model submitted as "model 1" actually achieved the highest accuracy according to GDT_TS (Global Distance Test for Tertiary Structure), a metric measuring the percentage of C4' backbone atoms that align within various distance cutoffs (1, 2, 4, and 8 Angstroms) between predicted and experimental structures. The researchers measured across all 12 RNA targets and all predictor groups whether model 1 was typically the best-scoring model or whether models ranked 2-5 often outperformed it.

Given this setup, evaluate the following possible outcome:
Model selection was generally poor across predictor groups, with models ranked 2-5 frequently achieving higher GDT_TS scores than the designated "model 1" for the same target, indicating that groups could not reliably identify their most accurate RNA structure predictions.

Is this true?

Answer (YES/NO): YES